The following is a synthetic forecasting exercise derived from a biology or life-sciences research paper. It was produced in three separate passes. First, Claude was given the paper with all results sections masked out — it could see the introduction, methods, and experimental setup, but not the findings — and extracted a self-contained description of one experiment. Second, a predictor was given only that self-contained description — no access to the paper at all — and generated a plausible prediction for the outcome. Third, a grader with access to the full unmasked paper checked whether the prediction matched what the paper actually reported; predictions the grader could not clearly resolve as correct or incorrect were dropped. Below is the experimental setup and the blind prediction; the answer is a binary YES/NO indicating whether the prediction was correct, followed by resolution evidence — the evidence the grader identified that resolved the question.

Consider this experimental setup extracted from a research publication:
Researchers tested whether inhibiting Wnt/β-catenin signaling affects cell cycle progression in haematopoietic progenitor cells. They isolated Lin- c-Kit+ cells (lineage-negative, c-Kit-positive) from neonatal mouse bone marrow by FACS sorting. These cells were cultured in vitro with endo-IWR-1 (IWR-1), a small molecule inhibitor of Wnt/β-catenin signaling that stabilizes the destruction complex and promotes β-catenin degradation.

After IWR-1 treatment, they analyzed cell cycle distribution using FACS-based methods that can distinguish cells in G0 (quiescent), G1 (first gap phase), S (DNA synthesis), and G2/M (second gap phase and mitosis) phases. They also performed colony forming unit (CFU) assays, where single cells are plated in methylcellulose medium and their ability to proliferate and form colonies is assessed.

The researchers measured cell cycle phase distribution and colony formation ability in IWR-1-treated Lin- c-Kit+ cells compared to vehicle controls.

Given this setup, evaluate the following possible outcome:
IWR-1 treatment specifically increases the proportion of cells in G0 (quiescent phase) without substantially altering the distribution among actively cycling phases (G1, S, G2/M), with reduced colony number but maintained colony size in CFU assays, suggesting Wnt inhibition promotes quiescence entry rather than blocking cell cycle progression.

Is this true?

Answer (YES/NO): NO